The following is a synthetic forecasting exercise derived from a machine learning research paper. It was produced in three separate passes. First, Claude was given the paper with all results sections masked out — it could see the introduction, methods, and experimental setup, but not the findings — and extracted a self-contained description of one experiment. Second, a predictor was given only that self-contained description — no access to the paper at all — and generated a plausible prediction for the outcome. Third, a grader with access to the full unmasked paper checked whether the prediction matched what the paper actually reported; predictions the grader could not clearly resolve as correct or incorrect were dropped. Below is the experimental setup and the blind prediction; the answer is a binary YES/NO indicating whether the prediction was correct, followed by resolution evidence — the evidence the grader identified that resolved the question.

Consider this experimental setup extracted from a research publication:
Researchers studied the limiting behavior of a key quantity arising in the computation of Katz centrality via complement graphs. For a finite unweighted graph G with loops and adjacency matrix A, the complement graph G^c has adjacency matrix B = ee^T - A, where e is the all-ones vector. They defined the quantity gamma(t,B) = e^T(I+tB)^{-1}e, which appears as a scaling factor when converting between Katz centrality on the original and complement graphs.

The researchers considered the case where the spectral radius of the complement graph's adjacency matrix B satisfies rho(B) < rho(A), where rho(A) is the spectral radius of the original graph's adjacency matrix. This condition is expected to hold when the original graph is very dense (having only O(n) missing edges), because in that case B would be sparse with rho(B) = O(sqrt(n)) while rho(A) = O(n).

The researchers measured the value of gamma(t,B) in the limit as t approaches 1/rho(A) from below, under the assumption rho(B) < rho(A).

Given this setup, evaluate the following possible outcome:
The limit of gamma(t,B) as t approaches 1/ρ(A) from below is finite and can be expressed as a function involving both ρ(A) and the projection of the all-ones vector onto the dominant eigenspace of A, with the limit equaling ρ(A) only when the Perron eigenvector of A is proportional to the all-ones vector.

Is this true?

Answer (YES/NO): NO